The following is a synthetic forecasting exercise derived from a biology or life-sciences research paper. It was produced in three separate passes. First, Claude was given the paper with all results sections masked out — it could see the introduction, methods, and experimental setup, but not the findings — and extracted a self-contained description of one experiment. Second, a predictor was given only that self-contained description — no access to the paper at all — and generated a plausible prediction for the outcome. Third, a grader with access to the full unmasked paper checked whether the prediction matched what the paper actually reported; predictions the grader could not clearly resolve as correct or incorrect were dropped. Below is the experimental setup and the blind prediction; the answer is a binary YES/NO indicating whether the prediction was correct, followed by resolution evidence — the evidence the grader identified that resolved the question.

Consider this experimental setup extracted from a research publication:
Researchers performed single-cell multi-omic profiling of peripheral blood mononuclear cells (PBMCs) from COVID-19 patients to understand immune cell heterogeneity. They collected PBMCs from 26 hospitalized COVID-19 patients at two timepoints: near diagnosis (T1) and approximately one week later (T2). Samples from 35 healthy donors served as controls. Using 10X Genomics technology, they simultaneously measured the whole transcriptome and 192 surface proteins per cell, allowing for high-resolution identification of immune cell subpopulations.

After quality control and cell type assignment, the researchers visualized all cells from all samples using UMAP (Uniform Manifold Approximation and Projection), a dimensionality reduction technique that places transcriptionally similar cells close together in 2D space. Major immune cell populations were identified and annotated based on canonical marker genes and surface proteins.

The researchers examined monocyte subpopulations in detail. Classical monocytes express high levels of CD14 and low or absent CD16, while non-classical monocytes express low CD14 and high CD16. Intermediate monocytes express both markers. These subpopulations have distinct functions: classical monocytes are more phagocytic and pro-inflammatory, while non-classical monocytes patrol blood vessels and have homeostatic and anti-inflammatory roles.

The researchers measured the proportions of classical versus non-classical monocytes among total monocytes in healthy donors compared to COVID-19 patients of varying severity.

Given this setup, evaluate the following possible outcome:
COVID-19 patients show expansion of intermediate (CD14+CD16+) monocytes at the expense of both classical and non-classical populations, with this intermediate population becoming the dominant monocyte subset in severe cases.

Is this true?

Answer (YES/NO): NO